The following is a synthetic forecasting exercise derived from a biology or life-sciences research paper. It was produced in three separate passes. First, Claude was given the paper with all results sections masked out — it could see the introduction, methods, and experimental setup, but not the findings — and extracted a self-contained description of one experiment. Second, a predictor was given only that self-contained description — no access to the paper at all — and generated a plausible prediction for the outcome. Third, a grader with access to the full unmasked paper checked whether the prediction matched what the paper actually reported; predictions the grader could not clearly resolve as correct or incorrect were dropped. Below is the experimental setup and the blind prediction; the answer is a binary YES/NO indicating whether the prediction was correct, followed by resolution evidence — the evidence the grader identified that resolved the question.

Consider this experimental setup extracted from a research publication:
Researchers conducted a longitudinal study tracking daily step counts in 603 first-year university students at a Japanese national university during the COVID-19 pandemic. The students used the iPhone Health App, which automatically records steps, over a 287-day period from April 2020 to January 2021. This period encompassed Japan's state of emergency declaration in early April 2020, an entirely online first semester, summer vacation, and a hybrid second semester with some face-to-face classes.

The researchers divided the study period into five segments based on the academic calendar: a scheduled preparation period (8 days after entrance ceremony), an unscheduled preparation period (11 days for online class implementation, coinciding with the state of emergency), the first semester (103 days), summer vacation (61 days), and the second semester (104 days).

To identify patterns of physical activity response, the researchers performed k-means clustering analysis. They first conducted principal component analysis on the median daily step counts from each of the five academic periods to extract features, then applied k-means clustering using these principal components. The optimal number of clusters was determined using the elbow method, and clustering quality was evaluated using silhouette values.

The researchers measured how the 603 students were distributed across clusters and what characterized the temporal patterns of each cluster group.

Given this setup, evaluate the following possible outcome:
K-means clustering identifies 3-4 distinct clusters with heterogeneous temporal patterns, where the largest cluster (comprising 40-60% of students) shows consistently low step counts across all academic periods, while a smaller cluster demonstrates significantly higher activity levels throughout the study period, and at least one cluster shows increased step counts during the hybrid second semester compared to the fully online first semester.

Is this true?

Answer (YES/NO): YES